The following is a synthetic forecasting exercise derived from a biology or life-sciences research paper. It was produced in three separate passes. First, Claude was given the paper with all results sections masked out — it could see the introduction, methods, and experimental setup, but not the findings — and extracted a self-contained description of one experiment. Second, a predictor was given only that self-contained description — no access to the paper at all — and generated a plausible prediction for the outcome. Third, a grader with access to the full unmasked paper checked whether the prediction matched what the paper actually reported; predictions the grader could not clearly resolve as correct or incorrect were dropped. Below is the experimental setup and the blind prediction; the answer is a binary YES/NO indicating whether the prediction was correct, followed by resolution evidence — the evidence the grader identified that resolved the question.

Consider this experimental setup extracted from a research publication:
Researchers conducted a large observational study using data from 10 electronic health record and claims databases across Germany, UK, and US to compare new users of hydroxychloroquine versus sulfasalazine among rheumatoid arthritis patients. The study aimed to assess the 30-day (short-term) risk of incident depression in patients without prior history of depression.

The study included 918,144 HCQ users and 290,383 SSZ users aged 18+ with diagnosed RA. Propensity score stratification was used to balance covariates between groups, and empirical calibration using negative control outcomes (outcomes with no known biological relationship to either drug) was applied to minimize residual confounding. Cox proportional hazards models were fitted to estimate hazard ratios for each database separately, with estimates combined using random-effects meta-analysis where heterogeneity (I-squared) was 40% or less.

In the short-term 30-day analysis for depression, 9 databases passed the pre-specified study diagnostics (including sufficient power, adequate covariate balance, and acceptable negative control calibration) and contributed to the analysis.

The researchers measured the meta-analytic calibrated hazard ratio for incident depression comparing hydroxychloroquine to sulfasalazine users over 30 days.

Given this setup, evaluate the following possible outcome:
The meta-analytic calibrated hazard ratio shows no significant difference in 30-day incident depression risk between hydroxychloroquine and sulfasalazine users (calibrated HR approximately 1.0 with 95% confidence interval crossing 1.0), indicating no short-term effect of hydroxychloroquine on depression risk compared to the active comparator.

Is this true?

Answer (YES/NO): YES